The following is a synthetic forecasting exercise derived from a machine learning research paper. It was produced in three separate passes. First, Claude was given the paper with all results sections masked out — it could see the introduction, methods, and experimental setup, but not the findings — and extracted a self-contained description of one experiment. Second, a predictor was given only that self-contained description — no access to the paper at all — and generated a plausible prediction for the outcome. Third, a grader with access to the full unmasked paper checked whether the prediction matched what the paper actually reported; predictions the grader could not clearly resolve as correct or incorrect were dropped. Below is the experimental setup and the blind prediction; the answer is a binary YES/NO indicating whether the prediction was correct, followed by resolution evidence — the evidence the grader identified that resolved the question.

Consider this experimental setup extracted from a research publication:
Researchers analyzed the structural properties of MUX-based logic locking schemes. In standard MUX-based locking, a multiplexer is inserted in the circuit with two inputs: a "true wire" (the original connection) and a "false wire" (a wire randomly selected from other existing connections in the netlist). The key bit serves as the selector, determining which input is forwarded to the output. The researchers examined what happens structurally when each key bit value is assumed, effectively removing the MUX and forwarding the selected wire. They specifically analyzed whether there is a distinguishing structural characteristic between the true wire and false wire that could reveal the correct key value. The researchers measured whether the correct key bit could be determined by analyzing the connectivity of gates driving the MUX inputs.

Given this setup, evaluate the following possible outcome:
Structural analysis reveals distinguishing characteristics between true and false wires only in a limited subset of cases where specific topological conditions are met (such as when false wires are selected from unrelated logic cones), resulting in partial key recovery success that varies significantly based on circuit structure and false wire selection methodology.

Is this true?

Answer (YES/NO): NO